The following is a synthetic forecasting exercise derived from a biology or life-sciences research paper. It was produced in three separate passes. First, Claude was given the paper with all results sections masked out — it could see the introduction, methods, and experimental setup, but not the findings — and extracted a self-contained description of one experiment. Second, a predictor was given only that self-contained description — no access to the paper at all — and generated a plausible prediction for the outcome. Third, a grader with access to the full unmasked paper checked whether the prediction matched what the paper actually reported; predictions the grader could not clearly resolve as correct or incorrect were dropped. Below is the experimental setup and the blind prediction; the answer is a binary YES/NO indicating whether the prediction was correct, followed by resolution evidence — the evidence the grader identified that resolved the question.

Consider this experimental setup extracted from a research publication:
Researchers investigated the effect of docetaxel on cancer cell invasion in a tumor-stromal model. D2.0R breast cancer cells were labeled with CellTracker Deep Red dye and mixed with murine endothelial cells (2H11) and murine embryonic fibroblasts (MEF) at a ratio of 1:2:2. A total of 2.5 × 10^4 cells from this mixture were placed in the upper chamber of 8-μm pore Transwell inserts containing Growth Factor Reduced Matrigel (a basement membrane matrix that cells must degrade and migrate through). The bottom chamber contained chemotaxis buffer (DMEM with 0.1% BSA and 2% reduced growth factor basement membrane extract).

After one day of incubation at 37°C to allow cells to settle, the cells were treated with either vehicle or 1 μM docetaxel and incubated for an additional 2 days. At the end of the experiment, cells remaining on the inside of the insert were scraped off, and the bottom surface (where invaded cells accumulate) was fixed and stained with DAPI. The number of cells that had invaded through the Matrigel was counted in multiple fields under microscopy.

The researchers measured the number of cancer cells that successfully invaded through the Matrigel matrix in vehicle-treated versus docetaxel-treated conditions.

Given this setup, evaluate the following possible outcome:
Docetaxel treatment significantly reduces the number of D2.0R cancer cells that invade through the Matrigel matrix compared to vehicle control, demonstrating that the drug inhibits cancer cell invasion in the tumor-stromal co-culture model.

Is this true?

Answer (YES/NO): NO